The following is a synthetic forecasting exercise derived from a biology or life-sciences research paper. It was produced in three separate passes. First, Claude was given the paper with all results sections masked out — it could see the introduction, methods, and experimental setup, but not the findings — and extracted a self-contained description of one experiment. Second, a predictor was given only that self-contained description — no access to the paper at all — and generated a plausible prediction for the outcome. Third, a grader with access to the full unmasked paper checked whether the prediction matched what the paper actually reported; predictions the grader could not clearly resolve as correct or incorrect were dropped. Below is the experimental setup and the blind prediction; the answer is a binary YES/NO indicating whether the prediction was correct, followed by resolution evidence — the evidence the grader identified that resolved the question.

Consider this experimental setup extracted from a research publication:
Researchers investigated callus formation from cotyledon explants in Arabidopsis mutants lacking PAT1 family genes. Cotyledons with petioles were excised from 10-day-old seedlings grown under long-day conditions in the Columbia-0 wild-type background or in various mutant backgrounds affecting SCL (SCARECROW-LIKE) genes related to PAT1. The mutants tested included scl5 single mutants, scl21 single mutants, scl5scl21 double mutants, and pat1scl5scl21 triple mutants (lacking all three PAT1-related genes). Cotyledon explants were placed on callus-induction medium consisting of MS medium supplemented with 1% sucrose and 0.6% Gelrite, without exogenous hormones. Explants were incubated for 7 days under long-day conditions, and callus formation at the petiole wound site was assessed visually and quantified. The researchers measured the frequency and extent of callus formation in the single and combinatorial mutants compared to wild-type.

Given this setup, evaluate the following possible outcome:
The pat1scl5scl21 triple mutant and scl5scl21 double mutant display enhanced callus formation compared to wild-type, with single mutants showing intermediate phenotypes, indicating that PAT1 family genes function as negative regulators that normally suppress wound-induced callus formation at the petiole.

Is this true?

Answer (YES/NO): NO